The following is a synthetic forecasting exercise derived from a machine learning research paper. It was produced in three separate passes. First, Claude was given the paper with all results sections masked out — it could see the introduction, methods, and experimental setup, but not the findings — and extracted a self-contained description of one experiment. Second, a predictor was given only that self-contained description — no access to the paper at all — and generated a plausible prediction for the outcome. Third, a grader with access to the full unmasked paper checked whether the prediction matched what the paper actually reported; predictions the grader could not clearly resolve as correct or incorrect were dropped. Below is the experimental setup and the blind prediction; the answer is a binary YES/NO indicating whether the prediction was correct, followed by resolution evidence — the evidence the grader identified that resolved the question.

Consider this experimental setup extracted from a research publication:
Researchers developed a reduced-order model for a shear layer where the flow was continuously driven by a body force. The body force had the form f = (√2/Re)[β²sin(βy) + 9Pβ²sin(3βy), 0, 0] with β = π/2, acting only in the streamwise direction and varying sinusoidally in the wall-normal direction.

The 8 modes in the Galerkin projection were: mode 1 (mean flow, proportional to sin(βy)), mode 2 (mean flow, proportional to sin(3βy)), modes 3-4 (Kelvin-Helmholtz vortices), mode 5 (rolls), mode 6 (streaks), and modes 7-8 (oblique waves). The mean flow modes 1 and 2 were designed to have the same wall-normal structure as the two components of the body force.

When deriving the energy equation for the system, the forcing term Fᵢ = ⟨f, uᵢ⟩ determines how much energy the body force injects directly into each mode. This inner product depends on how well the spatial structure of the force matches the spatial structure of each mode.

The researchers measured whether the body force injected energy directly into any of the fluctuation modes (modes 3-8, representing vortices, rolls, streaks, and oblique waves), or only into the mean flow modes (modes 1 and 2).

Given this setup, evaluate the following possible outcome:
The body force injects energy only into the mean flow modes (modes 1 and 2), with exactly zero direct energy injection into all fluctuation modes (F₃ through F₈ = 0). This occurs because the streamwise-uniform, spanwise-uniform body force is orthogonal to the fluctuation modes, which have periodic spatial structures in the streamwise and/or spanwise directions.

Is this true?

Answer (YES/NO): YES